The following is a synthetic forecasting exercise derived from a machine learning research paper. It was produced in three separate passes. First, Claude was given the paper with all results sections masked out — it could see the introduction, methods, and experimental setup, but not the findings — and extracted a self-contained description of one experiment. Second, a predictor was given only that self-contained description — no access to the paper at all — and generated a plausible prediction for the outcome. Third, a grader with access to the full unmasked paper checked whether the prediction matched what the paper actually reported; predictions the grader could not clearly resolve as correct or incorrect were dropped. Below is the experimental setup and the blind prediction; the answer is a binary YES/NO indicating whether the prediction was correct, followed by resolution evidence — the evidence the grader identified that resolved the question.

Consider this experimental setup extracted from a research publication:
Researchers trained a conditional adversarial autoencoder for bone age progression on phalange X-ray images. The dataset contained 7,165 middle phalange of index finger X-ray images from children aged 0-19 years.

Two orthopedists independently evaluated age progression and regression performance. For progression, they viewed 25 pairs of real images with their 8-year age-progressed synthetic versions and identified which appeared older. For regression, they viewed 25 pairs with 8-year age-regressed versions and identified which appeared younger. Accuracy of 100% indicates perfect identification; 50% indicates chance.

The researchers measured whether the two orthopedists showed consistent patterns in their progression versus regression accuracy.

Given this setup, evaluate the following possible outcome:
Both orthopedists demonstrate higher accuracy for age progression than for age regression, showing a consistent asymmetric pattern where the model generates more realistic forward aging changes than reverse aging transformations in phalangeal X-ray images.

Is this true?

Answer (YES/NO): YES